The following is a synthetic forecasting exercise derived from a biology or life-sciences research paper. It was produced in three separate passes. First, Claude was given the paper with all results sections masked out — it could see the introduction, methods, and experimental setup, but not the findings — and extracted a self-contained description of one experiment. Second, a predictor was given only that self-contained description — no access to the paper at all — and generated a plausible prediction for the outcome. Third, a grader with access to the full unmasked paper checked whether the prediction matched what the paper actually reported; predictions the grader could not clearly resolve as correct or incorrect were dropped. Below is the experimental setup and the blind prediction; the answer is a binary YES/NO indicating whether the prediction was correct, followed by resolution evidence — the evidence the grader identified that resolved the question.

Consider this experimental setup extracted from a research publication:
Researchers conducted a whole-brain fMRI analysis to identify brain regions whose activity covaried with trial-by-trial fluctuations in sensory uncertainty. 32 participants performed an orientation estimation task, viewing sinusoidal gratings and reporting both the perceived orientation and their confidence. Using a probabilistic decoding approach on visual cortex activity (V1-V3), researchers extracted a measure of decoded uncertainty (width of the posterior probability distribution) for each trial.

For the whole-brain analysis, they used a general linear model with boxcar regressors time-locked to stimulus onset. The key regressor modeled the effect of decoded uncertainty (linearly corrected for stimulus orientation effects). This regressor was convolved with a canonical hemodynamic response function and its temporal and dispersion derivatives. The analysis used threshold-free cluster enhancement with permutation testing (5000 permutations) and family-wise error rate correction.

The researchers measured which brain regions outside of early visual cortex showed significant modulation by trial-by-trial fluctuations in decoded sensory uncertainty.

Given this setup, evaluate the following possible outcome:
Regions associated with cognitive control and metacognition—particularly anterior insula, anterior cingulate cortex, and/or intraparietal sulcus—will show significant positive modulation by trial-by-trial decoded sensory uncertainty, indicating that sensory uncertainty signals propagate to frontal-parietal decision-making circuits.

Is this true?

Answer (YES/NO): YES